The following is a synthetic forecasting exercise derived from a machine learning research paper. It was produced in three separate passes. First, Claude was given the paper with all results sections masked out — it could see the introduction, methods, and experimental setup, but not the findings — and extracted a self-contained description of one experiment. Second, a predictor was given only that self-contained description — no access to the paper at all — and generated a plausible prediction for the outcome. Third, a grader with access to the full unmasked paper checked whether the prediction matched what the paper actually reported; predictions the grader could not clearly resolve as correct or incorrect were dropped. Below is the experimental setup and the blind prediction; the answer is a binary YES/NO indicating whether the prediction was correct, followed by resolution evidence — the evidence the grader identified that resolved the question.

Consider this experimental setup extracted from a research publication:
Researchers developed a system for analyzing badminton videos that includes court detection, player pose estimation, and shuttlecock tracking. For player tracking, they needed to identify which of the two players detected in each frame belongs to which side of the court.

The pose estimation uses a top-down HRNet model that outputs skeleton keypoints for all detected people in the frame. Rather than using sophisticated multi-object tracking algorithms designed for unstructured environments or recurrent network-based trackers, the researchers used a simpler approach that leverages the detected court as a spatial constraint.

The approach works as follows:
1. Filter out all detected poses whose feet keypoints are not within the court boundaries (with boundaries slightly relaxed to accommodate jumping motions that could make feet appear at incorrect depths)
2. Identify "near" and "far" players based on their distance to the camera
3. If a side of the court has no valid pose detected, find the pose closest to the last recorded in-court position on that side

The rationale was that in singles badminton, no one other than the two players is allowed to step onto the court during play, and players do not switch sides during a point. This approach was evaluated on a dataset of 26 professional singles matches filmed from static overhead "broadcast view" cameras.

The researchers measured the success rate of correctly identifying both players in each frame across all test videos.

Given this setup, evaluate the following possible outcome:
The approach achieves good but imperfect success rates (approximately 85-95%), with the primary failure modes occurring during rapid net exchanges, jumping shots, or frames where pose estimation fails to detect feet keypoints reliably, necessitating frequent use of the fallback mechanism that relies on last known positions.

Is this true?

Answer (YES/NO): NO